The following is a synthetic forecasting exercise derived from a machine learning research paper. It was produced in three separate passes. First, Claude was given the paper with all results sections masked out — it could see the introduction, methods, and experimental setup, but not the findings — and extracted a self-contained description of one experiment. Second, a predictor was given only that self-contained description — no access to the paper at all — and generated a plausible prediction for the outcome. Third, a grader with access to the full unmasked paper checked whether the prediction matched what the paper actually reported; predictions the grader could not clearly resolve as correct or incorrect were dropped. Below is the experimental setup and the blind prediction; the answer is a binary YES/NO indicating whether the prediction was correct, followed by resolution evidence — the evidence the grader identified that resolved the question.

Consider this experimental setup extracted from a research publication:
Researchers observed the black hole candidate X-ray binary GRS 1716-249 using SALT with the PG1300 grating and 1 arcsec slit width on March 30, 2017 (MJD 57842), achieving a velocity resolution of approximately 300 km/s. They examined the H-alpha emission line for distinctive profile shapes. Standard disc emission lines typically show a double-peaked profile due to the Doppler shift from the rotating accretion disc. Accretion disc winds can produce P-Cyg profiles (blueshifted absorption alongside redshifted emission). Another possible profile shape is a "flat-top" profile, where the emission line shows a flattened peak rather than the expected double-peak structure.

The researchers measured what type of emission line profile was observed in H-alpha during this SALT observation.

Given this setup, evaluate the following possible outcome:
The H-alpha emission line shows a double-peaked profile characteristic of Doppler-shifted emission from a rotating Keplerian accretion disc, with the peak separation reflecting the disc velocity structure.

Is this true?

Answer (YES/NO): NO